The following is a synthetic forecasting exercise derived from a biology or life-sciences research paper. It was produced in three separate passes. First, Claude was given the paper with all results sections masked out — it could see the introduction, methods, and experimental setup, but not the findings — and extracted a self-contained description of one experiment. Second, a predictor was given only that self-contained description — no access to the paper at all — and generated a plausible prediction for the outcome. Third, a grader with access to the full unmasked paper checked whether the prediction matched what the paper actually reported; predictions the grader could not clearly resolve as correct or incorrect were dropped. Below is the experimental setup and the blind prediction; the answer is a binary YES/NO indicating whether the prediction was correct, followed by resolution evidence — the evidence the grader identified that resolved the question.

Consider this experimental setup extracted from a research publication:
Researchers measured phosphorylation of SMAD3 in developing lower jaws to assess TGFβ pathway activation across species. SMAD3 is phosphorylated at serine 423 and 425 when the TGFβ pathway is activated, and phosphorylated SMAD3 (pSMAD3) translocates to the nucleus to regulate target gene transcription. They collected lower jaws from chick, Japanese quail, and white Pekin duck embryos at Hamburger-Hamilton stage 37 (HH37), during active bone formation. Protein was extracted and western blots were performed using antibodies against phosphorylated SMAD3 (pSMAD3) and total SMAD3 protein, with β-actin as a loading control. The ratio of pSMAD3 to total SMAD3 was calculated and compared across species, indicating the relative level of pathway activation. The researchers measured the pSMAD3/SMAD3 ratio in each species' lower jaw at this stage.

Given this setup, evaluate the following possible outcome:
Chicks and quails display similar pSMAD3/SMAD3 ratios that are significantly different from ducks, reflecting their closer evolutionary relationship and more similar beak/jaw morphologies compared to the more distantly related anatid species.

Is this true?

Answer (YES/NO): NO